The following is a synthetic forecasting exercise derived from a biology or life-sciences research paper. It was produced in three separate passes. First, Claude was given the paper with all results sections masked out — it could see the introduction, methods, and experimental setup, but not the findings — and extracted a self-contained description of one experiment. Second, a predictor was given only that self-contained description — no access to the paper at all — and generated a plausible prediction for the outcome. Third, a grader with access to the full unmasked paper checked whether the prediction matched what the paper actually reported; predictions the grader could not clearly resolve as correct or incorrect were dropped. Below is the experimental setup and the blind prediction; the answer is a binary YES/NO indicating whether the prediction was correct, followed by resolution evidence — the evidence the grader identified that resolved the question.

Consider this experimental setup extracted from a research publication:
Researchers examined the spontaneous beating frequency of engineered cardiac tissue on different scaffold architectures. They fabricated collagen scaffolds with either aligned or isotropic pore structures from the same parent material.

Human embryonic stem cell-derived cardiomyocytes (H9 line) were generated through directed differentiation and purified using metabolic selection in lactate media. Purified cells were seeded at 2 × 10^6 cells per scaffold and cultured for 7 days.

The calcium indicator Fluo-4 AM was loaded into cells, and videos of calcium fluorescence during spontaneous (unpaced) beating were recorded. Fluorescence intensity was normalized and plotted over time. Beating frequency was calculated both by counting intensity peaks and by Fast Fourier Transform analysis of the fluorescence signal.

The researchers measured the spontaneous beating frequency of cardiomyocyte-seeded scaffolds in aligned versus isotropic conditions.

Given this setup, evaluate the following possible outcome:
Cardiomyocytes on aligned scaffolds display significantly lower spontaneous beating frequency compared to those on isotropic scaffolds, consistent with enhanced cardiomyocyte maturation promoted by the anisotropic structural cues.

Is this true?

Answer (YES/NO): NO